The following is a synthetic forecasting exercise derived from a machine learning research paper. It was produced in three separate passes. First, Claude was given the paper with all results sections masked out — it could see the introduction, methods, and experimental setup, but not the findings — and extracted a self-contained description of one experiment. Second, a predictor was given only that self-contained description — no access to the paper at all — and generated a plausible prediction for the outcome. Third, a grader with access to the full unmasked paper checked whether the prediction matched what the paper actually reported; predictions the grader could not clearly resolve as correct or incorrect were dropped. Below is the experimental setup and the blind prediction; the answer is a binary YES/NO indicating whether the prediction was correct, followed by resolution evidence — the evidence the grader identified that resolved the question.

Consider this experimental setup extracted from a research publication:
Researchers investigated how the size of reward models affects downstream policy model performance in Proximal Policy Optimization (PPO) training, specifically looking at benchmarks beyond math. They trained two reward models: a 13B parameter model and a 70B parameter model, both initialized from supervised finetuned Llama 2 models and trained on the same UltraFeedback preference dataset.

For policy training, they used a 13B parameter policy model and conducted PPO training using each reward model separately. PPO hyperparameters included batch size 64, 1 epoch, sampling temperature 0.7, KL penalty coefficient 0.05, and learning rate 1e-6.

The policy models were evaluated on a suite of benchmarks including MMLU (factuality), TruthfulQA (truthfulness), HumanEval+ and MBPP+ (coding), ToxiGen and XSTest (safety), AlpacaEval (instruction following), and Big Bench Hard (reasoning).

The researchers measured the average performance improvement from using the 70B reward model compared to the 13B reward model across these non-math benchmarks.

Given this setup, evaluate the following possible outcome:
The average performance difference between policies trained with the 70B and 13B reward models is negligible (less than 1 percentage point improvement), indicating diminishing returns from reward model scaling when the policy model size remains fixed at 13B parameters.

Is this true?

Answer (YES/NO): YES